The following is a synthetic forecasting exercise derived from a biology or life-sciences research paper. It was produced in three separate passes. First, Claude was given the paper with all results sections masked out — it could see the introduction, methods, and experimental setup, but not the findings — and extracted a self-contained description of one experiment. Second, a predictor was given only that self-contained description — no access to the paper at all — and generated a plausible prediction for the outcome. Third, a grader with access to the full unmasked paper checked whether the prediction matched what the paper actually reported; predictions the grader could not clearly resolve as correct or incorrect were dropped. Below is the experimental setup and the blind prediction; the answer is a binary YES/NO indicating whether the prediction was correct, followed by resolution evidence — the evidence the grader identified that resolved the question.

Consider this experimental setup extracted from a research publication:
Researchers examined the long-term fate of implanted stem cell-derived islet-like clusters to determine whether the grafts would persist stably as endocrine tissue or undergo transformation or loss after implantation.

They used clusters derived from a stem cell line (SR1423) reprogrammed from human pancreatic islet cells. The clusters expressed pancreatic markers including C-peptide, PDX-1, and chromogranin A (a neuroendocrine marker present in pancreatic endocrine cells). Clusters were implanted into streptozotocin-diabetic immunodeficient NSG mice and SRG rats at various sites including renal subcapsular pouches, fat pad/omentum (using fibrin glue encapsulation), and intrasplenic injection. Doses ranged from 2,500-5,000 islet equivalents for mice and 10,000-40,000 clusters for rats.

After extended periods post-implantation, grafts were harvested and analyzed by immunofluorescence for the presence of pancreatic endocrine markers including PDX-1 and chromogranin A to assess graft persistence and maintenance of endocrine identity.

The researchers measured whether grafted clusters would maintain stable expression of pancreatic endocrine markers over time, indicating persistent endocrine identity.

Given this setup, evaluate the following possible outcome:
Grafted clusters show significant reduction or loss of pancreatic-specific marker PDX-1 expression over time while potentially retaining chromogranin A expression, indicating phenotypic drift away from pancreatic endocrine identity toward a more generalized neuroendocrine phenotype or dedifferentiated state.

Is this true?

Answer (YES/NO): NO